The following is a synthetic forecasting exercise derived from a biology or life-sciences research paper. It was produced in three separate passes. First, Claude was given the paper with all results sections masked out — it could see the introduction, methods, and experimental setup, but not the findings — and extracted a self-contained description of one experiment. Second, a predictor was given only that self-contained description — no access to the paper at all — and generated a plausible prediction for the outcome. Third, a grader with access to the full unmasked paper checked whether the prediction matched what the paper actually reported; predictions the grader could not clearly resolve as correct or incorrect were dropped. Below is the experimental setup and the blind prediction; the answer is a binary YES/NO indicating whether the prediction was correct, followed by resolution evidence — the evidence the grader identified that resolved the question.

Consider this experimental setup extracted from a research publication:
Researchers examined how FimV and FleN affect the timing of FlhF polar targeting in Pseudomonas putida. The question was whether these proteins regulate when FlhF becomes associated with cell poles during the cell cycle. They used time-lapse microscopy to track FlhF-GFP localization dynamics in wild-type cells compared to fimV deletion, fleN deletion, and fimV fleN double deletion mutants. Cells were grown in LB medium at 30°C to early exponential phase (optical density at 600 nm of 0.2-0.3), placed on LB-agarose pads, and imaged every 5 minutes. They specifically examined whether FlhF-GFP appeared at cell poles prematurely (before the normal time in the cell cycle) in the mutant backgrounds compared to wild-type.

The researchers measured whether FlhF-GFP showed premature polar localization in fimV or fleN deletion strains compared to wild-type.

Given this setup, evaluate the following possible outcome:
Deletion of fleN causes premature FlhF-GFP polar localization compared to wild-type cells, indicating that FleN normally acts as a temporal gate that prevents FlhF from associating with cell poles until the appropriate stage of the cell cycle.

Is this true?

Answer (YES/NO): YES